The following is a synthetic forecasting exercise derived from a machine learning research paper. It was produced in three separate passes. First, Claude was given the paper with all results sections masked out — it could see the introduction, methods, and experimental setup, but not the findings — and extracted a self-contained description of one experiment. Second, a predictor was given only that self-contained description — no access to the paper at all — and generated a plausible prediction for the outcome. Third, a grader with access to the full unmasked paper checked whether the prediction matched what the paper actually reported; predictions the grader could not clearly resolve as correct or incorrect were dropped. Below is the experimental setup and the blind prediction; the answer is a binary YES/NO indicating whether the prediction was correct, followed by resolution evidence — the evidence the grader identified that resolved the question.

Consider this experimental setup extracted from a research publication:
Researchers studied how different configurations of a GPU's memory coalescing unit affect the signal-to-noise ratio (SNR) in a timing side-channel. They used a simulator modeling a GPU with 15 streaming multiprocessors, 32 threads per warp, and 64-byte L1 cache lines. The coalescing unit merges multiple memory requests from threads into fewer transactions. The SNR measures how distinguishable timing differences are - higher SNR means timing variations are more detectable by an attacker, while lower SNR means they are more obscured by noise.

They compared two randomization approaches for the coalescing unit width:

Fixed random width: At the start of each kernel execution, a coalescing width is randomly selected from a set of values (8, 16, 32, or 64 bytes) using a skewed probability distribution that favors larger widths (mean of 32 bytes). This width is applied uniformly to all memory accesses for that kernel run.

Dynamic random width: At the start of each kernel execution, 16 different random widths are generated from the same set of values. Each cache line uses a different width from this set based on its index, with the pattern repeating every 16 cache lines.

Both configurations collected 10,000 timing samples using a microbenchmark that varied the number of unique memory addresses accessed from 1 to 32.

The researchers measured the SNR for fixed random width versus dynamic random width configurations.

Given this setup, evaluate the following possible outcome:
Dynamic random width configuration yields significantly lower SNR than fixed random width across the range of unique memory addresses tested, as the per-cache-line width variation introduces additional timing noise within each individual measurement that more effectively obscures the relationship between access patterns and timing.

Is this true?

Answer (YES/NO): YES